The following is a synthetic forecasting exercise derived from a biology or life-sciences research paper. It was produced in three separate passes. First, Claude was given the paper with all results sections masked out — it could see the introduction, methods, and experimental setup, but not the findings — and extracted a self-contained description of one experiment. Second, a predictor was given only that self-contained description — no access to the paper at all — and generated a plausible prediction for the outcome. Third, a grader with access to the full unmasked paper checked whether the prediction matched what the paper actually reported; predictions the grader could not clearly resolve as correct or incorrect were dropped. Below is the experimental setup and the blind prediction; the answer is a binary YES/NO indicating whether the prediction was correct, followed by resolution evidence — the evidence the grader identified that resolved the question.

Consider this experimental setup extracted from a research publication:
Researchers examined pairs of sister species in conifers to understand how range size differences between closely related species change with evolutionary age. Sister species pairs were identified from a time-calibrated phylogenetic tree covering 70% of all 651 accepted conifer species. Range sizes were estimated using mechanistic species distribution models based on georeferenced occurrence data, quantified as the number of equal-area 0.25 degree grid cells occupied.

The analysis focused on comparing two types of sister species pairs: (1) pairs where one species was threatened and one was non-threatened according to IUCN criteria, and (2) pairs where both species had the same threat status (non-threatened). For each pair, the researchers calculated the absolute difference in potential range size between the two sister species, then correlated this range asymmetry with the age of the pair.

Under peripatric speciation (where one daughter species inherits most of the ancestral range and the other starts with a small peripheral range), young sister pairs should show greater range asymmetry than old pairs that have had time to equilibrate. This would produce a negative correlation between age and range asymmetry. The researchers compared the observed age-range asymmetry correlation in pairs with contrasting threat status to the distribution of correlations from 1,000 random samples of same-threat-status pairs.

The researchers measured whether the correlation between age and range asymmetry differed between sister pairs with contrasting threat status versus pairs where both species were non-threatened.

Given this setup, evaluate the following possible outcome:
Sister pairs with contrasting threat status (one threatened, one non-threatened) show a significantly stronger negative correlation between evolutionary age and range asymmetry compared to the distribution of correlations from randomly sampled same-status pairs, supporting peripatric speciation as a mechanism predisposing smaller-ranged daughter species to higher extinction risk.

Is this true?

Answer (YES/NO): NO